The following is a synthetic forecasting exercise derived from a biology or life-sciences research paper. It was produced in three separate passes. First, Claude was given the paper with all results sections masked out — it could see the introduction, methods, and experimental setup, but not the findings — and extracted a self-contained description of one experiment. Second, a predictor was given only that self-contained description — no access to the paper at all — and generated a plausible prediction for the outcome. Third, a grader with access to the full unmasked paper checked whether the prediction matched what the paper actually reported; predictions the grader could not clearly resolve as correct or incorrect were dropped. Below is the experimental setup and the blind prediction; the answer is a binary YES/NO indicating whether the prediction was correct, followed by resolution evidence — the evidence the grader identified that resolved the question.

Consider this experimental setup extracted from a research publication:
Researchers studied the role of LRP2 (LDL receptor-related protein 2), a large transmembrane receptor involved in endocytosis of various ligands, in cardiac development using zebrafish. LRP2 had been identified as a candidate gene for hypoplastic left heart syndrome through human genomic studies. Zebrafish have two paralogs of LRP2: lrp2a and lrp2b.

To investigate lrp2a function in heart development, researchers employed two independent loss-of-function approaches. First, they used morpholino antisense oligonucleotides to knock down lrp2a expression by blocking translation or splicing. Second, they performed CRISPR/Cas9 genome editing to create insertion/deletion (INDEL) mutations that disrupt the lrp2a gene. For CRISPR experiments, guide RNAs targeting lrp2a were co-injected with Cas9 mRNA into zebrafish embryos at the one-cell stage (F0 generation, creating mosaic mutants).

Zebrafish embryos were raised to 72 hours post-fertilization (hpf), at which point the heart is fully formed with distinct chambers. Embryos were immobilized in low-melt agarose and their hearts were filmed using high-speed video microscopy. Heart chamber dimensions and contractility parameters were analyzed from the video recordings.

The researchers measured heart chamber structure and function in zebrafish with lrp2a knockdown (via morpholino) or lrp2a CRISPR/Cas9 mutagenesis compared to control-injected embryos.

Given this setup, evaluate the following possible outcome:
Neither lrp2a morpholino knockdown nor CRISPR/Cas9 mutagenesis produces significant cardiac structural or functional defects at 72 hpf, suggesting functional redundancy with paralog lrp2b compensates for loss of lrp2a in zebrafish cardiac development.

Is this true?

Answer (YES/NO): NO